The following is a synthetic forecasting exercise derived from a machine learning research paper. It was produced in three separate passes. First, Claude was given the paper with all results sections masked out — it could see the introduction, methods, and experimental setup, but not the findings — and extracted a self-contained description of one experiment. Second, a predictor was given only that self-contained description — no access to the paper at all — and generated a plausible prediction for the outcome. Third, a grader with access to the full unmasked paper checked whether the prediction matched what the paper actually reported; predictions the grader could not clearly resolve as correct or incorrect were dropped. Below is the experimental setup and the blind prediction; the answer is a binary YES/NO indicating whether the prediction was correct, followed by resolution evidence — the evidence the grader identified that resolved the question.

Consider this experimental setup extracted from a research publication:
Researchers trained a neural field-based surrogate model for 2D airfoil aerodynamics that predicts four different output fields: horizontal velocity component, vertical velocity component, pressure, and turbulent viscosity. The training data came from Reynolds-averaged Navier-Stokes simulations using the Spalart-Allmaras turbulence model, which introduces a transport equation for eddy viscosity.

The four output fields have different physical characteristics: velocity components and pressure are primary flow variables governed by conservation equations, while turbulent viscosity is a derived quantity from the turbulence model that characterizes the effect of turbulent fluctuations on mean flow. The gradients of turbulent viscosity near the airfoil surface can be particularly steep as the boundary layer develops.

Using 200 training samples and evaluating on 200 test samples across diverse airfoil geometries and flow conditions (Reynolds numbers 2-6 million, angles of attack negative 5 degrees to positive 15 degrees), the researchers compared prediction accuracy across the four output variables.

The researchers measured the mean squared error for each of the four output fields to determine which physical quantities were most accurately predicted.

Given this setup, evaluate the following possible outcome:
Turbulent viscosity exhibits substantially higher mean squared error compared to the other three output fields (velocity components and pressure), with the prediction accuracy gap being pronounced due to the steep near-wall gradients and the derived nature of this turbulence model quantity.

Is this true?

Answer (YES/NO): YES